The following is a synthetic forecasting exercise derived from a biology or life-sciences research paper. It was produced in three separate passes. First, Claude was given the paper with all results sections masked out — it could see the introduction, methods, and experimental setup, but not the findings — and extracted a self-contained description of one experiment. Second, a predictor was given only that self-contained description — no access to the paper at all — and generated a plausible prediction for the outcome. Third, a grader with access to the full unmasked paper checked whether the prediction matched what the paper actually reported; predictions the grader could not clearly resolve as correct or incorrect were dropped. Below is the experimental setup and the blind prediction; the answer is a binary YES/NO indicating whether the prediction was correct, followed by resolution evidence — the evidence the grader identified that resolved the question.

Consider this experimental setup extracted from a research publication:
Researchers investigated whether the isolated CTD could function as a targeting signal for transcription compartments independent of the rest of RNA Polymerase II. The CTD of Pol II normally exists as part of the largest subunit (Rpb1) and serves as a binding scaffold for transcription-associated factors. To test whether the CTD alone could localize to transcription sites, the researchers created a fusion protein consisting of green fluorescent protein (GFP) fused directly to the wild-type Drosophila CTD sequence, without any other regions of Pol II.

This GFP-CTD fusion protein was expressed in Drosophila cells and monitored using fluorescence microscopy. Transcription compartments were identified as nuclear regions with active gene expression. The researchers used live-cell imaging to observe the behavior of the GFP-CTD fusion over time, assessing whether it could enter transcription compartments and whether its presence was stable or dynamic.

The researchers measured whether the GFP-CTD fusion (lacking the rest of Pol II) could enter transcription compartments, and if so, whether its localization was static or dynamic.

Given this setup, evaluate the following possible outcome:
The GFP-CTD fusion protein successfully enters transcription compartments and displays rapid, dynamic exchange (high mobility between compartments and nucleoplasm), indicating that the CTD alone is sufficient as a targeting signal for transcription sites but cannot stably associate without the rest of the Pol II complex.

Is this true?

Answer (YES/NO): YES